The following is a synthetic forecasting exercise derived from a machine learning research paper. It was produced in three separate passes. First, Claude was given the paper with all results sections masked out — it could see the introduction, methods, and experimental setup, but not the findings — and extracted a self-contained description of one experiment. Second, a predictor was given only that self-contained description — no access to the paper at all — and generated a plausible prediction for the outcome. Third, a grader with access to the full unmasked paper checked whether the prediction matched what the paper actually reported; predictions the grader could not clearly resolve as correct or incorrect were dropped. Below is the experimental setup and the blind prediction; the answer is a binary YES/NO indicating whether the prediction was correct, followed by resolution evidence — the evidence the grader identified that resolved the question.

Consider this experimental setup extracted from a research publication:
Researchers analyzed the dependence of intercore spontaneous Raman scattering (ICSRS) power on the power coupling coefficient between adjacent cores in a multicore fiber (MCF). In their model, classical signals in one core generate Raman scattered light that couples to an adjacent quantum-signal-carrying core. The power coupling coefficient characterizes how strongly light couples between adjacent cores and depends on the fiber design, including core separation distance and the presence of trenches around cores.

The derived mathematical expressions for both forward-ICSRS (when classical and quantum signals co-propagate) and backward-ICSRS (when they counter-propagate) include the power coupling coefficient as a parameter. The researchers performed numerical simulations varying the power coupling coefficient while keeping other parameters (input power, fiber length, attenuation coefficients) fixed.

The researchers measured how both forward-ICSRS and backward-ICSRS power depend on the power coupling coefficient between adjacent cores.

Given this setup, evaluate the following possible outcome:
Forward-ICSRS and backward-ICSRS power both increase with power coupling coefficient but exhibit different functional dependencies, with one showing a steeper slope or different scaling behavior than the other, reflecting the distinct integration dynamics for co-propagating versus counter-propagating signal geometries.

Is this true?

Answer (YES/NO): NO